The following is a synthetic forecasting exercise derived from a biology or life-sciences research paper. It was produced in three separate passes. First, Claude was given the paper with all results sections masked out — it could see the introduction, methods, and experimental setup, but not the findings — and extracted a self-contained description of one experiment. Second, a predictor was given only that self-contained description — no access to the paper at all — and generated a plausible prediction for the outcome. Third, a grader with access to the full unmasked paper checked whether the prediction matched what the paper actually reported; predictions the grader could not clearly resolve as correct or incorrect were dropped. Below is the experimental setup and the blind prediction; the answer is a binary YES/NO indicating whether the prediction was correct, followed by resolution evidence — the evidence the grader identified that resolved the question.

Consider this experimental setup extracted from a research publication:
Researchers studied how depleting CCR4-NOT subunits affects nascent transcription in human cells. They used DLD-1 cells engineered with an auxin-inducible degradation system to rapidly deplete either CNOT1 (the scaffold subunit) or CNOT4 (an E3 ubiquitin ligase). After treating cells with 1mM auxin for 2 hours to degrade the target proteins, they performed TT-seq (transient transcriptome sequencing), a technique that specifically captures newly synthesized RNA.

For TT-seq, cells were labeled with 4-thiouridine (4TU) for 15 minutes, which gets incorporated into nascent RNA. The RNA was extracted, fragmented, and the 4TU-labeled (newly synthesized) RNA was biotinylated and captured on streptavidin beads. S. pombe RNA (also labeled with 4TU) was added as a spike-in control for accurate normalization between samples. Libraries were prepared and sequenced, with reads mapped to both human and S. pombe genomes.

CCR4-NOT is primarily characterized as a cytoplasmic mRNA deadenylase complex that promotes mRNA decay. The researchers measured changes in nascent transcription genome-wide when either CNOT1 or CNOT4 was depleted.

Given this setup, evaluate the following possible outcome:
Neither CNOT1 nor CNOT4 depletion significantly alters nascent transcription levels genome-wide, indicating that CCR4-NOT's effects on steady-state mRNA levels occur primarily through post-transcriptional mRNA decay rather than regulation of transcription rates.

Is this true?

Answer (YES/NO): NO